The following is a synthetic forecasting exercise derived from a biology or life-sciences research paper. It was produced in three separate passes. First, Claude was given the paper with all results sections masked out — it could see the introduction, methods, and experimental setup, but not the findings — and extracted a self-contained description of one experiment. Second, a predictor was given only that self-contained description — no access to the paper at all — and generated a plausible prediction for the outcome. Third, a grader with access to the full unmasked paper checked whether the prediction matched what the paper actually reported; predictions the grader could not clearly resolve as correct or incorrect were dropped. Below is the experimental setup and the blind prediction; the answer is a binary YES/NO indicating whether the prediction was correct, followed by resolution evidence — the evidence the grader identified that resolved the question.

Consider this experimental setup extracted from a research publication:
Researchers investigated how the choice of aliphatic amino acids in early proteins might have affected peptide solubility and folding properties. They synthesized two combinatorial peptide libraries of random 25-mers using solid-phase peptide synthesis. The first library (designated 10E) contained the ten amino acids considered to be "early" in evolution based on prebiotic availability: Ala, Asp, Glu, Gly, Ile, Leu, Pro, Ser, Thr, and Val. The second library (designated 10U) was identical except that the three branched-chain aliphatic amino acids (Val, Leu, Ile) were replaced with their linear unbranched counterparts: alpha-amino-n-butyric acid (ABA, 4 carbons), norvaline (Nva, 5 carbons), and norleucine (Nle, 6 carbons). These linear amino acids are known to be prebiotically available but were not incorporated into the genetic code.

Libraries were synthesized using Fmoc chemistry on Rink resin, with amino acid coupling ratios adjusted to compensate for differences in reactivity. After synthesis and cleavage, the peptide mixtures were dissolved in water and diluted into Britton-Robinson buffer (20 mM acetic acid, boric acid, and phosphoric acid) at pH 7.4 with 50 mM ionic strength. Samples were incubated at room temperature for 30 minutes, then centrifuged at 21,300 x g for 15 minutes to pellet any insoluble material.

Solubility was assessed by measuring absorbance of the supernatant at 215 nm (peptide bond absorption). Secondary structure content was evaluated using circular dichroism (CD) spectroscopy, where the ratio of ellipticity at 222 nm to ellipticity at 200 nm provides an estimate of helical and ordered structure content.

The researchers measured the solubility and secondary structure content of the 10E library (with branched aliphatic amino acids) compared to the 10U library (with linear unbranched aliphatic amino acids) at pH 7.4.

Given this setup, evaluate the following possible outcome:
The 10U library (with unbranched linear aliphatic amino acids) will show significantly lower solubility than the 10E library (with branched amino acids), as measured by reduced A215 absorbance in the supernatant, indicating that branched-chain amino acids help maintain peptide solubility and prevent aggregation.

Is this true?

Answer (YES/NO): NO